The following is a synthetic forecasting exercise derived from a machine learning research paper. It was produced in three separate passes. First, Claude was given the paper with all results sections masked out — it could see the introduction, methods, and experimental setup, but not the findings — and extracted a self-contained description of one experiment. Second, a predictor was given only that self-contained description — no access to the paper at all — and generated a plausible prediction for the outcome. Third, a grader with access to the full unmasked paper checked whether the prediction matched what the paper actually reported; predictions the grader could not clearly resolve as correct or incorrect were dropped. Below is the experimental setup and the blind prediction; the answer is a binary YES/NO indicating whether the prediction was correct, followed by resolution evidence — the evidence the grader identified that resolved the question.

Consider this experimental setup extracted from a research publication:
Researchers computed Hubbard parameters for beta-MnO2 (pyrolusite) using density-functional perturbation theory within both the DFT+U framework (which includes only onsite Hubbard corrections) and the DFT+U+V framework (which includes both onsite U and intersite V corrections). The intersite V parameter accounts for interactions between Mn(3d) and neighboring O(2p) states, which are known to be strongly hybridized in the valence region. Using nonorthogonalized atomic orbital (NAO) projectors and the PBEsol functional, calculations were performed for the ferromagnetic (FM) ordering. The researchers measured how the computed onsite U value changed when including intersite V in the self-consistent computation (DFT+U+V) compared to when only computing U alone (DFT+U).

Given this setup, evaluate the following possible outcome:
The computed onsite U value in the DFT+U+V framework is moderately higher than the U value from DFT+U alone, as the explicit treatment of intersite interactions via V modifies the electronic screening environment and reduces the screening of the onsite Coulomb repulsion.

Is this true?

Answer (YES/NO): YES